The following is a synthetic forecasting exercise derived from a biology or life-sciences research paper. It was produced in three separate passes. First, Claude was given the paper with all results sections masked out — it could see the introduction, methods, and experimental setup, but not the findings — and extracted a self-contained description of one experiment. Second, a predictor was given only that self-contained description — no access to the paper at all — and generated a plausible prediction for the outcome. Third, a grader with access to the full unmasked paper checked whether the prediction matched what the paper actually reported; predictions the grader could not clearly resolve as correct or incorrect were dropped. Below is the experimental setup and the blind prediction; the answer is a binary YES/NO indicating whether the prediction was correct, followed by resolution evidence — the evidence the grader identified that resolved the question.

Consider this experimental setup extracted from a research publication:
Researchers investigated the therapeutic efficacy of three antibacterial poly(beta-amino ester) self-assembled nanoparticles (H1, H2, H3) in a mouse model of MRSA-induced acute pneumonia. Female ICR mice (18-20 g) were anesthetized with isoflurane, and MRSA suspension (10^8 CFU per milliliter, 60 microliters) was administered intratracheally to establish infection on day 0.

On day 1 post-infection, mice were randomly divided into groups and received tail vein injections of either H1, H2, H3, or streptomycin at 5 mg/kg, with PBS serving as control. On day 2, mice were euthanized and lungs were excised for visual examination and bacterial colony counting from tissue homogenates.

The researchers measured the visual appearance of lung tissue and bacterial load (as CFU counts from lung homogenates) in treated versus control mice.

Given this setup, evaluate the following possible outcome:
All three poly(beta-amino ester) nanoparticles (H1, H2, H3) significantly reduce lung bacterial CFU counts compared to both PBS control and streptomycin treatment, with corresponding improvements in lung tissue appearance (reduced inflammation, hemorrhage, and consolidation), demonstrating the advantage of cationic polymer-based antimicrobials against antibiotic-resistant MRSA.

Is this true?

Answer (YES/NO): NO